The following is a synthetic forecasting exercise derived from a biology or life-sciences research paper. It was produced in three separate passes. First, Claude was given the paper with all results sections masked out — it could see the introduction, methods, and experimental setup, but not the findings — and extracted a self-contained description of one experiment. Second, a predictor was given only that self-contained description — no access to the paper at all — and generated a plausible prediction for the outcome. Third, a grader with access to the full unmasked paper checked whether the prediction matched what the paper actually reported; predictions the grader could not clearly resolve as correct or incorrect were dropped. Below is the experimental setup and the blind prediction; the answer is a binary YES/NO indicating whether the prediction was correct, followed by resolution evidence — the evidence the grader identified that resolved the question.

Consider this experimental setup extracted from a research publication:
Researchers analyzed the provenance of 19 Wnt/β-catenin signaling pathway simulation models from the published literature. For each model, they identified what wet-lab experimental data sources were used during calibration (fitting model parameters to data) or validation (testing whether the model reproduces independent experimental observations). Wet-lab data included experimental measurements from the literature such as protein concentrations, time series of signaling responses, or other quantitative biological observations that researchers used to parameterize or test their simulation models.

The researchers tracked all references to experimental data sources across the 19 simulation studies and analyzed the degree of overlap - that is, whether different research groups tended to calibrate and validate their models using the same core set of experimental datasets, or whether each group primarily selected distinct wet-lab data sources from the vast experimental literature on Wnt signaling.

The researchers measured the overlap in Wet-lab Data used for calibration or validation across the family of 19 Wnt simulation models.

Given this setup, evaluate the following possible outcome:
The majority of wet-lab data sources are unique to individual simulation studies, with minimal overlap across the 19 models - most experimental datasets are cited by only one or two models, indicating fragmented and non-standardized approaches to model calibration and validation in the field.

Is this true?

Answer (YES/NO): YES